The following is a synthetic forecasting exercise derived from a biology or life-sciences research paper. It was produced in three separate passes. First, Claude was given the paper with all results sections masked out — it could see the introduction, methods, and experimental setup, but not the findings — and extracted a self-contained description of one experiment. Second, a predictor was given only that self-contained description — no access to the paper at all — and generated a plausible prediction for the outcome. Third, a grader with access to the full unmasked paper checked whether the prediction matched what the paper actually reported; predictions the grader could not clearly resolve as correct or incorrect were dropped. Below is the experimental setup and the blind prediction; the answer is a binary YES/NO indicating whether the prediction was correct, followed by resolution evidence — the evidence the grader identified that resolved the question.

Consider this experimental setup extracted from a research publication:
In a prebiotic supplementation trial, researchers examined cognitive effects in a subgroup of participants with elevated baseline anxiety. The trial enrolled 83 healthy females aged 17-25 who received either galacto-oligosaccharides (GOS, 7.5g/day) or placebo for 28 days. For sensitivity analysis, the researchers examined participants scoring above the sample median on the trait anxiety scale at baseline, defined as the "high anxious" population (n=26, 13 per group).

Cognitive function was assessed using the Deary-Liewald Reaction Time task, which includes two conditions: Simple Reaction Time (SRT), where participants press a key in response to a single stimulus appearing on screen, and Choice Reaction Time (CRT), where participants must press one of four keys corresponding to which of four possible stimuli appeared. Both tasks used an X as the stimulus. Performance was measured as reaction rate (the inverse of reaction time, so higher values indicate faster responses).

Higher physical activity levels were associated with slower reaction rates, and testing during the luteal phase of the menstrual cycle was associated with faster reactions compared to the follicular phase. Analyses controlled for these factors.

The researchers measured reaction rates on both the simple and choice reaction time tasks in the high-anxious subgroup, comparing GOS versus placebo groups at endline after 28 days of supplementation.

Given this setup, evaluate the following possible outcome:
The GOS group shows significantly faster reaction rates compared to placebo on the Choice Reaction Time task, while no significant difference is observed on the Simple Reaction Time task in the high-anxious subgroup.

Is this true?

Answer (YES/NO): NO